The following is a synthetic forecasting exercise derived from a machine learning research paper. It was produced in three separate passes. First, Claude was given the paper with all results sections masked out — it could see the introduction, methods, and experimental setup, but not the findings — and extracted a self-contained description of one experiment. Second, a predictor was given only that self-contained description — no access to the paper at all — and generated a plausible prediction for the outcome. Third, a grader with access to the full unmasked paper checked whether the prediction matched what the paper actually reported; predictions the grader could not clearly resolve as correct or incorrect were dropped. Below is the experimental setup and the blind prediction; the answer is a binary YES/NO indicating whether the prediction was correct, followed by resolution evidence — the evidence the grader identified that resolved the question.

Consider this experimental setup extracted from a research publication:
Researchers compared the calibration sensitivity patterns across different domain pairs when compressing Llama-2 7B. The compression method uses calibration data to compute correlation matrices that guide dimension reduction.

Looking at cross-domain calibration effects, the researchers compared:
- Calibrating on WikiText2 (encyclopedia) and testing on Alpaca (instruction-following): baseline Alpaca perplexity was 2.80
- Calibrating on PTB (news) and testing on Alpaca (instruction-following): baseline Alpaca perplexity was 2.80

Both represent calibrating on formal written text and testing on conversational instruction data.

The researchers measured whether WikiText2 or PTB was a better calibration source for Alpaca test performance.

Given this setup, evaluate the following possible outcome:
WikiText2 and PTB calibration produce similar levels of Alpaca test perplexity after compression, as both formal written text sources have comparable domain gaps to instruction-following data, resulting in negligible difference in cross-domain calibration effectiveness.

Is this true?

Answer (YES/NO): YES